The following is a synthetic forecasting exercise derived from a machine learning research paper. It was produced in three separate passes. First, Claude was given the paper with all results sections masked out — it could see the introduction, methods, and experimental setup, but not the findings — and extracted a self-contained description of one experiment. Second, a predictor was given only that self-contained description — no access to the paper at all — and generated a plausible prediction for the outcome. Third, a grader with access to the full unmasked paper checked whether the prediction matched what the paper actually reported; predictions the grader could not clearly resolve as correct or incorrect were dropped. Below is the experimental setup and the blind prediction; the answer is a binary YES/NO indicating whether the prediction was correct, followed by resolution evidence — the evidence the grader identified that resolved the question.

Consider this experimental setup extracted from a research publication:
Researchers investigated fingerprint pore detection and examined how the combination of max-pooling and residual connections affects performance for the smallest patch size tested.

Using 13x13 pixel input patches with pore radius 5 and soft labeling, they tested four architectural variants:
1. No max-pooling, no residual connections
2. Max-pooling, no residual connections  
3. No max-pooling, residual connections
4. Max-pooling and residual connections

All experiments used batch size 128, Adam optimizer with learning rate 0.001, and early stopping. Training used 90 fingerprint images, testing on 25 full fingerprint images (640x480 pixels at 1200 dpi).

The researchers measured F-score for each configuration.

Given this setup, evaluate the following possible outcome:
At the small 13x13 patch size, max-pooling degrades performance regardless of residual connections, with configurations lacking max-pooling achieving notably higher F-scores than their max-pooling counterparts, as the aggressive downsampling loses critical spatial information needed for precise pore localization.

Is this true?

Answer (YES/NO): YES